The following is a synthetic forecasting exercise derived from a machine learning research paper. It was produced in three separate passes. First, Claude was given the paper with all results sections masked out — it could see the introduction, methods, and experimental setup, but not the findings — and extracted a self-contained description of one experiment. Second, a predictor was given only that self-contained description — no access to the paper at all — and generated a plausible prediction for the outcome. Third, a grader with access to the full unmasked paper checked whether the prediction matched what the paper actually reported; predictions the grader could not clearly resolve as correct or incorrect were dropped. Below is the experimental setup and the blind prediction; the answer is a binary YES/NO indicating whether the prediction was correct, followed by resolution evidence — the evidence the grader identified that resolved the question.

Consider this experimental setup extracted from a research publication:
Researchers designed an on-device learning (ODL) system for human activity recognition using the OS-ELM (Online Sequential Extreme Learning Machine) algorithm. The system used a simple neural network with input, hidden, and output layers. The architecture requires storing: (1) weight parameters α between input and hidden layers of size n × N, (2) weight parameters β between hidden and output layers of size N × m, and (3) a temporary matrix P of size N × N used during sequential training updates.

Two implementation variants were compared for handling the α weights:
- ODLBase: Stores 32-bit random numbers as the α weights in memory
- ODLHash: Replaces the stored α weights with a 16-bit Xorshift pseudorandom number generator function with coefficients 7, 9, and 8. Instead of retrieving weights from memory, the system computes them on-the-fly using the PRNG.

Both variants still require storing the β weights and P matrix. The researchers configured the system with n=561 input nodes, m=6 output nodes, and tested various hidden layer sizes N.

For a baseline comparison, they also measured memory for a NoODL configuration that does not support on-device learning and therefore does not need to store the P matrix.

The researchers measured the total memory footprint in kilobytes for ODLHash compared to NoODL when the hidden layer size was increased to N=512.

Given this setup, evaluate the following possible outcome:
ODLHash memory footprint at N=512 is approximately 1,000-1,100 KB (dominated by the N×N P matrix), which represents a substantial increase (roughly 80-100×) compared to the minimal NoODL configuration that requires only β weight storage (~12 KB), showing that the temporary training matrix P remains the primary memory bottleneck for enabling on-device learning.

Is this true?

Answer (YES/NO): NO